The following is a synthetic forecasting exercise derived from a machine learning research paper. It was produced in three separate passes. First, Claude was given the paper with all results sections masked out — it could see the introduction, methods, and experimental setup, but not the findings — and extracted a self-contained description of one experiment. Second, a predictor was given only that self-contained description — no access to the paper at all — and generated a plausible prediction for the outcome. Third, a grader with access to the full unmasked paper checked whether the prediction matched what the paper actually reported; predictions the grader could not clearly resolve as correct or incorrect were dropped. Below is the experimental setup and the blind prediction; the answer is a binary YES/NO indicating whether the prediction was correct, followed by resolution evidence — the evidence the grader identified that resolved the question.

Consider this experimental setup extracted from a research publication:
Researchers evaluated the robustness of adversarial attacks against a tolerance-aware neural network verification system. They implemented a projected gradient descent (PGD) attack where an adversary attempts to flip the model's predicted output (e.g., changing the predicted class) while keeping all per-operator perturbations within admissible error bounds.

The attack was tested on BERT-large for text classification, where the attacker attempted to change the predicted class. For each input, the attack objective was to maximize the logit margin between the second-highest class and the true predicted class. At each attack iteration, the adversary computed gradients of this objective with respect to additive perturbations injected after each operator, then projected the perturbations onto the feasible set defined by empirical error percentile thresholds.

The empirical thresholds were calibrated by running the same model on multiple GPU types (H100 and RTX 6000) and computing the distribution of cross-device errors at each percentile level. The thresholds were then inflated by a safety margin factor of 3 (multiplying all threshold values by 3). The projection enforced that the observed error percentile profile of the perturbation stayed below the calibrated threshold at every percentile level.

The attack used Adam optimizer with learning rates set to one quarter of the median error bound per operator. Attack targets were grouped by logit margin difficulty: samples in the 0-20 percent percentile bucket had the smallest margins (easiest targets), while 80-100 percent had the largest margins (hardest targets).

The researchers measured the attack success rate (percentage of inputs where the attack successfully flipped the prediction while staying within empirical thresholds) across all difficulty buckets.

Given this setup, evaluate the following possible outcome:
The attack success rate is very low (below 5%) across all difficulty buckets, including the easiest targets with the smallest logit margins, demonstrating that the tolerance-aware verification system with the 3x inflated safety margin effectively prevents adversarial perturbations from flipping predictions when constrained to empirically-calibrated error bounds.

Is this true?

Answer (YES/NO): YES